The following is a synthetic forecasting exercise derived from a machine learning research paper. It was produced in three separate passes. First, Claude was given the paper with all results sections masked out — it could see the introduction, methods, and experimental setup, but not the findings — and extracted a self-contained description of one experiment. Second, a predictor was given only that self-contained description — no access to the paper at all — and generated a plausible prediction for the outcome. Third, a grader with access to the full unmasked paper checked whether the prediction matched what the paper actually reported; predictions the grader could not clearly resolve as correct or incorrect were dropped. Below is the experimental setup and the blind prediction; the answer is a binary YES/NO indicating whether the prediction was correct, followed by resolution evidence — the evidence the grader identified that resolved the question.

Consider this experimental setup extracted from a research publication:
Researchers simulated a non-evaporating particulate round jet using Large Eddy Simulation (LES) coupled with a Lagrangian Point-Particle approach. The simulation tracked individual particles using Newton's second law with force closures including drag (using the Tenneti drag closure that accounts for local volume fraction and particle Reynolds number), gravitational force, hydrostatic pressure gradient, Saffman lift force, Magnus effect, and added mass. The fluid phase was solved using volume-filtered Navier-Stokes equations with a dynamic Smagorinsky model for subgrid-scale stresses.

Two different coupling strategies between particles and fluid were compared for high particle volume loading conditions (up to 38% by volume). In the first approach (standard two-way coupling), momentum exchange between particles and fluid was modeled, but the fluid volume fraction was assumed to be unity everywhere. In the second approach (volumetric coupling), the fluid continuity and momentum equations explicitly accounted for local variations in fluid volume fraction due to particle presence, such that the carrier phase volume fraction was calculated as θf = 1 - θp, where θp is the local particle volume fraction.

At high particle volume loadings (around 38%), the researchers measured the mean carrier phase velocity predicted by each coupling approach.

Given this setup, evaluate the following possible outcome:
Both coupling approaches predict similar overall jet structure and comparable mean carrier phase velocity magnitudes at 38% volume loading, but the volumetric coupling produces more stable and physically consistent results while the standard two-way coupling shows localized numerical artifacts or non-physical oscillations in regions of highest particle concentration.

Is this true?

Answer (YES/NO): NO